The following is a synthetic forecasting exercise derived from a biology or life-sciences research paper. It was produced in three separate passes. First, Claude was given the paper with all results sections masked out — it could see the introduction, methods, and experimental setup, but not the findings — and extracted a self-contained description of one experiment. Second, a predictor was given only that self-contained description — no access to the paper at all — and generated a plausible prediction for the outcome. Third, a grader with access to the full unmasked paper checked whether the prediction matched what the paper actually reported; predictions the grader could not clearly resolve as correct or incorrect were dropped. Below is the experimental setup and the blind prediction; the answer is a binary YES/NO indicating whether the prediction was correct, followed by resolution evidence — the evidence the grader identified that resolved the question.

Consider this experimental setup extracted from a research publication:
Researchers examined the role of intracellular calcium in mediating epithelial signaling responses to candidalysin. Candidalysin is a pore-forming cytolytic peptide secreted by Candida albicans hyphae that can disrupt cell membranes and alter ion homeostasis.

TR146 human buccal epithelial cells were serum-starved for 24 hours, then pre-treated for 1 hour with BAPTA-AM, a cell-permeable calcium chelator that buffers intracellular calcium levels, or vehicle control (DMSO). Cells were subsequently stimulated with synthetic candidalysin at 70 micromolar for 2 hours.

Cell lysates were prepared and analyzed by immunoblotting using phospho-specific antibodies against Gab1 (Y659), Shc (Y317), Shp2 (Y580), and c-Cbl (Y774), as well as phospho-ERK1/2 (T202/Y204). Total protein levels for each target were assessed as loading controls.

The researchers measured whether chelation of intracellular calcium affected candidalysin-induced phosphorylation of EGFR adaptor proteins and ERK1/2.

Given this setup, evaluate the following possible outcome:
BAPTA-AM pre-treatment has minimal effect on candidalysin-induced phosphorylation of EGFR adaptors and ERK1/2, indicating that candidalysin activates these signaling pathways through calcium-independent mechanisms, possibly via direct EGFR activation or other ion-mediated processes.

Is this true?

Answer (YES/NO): NO